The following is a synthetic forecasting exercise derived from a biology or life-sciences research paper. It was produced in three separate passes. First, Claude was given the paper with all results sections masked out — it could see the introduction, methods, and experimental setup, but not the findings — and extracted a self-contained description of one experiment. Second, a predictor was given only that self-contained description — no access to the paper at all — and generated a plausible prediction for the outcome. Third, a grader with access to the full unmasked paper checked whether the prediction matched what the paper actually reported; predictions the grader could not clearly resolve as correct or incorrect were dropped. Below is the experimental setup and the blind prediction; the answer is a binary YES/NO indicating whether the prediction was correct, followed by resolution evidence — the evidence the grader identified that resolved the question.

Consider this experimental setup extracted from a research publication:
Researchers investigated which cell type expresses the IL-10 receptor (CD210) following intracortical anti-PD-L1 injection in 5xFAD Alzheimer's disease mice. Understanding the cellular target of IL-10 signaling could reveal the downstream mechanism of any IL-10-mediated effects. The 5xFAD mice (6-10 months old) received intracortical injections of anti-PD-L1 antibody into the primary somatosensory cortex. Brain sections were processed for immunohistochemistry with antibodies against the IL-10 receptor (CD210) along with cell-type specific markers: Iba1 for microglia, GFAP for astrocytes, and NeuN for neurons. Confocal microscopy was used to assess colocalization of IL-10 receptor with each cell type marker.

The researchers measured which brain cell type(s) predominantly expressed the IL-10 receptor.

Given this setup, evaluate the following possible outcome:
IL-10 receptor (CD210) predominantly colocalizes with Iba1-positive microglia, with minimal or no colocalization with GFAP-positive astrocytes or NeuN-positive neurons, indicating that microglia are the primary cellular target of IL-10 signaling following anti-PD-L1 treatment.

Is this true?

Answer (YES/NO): NO